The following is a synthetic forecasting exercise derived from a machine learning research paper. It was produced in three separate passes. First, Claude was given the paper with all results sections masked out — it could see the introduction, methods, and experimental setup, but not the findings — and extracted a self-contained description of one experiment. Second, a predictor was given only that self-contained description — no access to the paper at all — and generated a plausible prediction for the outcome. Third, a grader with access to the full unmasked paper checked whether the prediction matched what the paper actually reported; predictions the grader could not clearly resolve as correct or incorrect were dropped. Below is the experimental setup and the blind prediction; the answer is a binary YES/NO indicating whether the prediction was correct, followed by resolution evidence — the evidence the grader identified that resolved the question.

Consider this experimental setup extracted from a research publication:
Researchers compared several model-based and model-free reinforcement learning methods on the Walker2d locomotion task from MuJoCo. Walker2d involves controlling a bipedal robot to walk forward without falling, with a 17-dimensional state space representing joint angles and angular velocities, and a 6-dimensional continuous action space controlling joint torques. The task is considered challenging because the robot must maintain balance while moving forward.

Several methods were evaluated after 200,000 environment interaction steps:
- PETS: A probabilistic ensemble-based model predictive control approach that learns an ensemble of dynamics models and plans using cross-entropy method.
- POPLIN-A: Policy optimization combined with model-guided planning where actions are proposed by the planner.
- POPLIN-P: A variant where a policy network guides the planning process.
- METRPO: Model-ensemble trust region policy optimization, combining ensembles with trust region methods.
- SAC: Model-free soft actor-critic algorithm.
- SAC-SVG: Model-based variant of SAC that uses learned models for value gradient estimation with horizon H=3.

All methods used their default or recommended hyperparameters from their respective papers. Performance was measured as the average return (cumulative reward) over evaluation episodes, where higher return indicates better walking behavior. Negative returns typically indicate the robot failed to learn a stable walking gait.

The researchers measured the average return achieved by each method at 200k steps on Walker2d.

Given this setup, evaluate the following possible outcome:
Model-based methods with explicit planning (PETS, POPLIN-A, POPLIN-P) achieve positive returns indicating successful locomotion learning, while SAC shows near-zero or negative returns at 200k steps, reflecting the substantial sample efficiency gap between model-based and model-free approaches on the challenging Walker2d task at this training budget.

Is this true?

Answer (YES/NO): NO